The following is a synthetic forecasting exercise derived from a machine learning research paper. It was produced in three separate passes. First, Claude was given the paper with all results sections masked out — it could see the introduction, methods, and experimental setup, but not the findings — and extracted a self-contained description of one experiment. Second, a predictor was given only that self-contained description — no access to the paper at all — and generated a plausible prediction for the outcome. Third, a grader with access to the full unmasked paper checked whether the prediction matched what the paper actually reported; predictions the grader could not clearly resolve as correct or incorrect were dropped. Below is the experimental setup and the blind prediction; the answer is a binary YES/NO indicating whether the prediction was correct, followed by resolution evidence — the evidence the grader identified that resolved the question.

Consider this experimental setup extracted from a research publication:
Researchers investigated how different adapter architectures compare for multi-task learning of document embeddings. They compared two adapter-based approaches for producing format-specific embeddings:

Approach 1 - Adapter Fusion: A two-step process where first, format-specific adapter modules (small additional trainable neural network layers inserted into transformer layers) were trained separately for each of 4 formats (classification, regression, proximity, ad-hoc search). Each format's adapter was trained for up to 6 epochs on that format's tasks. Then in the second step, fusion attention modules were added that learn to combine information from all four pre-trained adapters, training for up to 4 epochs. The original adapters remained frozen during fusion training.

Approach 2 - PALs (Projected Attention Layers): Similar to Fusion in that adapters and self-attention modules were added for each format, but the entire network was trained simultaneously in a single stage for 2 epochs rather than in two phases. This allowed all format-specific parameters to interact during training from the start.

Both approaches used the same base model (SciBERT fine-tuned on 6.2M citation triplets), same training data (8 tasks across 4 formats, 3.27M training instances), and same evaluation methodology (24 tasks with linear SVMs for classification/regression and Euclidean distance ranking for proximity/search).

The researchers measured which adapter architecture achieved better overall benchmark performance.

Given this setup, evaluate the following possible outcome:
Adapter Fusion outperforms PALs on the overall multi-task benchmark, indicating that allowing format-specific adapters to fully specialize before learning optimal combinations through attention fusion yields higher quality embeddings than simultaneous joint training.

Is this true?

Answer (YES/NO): YES